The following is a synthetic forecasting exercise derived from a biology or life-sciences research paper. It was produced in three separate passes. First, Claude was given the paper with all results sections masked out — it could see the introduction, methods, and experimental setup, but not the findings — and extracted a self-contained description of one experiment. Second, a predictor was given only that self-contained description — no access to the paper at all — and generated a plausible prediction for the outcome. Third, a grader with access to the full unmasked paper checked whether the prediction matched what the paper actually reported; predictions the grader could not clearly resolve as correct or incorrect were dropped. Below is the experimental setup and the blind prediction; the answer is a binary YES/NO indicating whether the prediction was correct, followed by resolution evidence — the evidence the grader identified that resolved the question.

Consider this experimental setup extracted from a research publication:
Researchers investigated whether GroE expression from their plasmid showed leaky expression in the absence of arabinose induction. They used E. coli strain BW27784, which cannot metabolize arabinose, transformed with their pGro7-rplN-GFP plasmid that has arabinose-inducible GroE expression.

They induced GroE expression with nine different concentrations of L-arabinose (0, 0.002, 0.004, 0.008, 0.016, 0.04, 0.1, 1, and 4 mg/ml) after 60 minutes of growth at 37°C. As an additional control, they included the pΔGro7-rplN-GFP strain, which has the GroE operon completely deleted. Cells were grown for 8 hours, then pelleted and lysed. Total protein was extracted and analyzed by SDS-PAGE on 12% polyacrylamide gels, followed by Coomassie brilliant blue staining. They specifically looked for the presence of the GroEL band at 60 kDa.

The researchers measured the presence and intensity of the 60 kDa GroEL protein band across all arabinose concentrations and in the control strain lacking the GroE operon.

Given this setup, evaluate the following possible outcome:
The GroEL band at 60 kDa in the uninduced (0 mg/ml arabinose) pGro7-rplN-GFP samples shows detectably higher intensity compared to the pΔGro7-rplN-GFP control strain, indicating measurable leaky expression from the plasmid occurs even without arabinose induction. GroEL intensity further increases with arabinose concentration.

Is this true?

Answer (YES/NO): NO